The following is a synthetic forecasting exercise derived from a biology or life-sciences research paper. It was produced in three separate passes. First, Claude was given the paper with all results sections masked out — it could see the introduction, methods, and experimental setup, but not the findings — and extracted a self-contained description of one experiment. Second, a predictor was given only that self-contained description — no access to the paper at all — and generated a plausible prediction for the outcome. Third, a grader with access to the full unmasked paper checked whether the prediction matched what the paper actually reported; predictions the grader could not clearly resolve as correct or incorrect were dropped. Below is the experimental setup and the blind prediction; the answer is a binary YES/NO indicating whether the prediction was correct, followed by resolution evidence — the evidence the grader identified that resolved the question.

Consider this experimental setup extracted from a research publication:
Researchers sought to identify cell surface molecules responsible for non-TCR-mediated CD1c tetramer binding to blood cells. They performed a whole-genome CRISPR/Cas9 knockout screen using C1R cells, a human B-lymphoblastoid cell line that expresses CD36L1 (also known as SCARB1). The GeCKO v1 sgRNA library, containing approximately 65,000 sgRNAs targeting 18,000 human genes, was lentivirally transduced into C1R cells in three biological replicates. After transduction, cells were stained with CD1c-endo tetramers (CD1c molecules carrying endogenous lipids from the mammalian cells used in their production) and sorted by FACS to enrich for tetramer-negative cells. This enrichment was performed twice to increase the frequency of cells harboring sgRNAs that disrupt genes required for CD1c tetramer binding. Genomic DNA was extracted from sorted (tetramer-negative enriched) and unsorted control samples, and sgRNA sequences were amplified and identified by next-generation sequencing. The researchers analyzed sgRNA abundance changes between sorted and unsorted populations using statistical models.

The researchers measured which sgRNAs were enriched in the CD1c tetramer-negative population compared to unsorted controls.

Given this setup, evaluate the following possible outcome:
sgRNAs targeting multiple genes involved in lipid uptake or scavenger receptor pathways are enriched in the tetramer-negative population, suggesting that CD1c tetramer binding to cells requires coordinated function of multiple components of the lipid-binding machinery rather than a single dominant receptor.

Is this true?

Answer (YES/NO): NO